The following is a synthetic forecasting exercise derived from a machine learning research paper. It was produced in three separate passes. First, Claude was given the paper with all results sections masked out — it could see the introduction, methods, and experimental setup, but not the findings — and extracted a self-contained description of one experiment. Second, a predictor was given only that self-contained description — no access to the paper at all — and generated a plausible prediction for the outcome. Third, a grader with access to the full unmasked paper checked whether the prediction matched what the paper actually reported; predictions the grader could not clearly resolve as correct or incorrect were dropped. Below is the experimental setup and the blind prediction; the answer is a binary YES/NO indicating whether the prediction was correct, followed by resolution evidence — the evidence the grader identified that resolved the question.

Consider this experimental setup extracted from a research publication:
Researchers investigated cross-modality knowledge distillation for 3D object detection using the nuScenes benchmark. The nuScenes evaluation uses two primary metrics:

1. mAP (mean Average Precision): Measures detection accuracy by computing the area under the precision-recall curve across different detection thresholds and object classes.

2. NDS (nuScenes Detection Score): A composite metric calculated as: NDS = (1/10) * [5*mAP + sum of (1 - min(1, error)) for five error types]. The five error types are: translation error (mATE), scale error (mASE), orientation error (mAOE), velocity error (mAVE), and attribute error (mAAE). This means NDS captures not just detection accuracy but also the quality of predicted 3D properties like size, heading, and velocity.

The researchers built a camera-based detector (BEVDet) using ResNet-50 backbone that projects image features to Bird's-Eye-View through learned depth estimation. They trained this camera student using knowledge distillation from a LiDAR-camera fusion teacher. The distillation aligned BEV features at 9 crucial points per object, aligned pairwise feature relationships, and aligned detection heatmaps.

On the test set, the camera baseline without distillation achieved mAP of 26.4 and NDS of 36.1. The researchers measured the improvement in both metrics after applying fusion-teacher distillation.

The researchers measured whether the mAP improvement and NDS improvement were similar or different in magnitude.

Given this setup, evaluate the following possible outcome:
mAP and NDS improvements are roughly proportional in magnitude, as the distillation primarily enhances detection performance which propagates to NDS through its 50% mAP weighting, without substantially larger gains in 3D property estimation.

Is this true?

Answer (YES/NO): YES